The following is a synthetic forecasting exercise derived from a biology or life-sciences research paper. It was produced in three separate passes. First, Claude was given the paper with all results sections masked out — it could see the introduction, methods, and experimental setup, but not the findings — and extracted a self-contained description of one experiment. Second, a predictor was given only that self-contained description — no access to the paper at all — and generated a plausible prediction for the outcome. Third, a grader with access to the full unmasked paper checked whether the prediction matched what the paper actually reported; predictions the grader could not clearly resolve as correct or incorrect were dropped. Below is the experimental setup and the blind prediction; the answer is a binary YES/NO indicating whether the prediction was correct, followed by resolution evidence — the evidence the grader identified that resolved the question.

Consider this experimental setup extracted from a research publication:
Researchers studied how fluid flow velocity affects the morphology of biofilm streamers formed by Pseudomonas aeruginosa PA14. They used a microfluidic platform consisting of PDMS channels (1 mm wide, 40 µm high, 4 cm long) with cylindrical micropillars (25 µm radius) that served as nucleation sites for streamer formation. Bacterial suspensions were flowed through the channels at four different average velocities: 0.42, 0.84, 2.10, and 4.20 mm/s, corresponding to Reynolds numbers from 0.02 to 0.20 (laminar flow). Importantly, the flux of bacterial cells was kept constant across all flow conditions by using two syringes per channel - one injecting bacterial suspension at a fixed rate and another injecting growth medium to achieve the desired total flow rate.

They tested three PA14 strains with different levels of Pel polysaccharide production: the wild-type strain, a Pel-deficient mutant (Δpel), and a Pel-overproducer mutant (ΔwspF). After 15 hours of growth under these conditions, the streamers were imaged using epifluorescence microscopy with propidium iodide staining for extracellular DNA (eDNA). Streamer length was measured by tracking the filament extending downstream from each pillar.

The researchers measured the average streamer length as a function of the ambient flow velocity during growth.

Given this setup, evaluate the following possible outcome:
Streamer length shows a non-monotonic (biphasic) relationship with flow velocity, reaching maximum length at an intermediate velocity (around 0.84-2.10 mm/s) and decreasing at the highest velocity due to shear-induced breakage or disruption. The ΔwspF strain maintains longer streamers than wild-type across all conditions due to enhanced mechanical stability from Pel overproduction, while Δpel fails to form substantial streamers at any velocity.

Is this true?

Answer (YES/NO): NO